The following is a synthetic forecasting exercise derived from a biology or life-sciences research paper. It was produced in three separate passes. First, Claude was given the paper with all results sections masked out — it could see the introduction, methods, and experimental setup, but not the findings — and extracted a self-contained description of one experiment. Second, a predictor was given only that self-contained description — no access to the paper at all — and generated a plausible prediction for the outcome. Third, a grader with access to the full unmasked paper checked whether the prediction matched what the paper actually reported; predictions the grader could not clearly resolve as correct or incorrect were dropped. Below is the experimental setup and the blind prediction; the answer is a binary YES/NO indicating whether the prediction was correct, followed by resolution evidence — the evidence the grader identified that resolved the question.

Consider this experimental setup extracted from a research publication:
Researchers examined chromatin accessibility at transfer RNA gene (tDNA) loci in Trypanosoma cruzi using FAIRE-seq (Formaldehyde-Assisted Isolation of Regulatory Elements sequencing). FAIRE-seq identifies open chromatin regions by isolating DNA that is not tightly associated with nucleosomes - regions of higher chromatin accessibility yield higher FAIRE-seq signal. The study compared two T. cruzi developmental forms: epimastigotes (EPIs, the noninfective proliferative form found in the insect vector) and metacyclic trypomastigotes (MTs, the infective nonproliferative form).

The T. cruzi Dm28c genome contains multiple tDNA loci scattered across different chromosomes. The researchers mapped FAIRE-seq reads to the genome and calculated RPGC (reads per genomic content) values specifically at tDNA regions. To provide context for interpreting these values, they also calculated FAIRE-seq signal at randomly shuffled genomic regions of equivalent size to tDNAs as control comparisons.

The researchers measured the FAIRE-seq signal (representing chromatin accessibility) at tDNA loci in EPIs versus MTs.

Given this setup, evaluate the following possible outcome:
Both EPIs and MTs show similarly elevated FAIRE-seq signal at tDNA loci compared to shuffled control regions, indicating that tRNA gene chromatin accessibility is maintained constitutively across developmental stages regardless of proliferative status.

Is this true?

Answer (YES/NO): NO